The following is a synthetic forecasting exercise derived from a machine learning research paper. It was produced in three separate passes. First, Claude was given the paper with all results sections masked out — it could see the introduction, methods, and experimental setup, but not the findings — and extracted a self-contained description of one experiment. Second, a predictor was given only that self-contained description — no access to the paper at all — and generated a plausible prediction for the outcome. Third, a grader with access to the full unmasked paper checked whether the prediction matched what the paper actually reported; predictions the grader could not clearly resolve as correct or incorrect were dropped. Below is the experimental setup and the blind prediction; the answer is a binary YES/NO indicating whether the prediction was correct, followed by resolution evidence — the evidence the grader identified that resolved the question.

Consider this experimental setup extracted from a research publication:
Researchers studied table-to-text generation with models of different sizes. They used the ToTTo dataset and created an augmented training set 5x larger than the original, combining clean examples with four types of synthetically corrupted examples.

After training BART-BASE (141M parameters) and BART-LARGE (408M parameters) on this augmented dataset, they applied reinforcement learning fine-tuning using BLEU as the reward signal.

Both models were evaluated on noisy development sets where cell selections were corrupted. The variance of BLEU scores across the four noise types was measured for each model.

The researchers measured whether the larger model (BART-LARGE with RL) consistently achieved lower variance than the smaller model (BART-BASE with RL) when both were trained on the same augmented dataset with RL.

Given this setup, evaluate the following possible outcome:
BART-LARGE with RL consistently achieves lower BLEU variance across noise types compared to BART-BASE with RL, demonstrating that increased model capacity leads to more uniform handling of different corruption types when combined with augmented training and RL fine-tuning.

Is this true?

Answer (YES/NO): NO